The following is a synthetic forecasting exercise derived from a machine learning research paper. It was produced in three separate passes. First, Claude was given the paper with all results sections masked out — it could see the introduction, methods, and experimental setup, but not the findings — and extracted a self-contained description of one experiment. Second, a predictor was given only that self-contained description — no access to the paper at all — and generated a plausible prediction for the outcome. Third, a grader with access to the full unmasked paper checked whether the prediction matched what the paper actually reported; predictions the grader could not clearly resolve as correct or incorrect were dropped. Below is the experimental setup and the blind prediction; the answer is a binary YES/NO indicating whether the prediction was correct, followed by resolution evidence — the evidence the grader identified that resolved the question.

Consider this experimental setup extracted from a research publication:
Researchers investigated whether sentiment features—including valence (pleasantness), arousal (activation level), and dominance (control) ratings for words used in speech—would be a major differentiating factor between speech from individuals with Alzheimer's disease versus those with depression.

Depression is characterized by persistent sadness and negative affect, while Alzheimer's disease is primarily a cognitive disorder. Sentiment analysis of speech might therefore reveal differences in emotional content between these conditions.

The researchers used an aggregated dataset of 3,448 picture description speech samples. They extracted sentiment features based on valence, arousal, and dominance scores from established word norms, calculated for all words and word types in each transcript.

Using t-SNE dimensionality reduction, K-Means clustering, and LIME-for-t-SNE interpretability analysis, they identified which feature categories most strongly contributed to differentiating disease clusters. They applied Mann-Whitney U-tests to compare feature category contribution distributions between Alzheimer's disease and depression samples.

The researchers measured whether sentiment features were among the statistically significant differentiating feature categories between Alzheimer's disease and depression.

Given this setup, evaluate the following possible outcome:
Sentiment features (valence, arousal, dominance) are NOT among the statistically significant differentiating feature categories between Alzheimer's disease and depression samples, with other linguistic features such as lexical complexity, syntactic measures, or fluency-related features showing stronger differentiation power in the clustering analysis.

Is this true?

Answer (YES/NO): YES